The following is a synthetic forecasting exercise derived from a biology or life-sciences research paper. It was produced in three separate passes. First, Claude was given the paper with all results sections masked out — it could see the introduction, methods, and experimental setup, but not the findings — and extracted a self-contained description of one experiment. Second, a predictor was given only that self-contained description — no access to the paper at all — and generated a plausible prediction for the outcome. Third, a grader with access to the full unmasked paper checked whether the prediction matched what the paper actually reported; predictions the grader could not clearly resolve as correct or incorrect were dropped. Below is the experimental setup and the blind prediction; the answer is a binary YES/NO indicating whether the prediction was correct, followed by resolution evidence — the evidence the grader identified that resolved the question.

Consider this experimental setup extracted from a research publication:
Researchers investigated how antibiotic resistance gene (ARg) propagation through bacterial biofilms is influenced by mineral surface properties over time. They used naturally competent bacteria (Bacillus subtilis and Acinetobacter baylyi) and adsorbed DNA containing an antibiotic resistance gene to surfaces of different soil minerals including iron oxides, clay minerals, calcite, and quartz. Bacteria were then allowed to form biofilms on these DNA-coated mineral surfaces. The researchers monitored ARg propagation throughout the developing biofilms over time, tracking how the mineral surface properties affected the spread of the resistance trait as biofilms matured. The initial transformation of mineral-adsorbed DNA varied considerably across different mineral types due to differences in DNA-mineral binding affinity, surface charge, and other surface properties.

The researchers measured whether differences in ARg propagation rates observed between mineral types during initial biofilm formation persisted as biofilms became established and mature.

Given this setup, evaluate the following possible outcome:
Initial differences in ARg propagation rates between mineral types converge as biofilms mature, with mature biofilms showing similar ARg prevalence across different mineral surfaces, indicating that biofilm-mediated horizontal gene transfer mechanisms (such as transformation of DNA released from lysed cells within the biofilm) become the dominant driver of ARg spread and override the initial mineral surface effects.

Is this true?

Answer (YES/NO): YES